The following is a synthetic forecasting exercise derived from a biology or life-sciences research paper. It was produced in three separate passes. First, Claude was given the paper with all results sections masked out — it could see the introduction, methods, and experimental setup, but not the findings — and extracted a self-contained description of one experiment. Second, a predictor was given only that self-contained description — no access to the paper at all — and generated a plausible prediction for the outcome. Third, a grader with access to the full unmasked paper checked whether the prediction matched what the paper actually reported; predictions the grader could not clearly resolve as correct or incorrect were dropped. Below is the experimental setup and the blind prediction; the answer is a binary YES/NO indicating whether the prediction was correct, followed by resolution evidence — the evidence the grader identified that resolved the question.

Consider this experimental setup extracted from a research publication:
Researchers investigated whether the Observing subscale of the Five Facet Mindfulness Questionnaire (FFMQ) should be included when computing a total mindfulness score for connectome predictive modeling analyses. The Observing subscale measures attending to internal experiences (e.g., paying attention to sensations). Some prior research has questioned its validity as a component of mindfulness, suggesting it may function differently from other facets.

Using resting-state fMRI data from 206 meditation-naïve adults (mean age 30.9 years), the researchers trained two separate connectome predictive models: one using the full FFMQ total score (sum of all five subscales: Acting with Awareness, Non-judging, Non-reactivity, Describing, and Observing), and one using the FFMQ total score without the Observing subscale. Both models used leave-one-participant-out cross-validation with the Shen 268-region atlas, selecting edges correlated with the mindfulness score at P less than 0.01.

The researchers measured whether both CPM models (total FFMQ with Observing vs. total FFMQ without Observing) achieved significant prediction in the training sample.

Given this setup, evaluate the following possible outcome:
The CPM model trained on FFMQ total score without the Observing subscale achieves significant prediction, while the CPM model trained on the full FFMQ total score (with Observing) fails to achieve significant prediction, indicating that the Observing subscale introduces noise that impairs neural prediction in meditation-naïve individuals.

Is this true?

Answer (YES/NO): NO